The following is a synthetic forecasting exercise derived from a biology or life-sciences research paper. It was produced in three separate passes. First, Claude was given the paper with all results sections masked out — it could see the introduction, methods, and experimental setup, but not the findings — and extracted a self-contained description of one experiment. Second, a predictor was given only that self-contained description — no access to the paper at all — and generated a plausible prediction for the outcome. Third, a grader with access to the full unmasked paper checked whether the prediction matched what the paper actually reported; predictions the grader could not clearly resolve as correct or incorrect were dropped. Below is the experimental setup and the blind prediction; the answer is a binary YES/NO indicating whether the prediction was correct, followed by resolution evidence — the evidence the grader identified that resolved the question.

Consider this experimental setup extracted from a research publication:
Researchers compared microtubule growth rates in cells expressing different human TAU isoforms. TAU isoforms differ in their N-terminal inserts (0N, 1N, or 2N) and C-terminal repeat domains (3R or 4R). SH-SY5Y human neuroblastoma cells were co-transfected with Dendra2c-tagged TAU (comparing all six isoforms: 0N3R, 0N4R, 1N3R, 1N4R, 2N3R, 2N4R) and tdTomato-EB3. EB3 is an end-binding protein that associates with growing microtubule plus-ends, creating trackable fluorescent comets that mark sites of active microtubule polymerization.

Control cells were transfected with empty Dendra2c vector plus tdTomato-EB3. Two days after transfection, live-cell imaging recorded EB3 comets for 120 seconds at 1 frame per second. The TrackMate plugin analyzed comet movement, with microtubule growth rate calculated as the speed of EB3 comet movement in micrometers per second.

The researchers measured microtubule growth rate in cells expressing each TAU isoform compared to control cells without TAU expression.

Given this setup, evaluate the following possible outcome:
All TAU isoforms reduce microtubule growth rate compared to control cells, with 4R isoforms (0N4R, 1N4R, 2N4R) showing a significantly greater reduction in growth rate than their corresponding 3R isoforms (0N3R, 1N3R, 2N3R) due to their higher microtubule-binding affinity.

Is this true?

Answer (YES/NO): NO